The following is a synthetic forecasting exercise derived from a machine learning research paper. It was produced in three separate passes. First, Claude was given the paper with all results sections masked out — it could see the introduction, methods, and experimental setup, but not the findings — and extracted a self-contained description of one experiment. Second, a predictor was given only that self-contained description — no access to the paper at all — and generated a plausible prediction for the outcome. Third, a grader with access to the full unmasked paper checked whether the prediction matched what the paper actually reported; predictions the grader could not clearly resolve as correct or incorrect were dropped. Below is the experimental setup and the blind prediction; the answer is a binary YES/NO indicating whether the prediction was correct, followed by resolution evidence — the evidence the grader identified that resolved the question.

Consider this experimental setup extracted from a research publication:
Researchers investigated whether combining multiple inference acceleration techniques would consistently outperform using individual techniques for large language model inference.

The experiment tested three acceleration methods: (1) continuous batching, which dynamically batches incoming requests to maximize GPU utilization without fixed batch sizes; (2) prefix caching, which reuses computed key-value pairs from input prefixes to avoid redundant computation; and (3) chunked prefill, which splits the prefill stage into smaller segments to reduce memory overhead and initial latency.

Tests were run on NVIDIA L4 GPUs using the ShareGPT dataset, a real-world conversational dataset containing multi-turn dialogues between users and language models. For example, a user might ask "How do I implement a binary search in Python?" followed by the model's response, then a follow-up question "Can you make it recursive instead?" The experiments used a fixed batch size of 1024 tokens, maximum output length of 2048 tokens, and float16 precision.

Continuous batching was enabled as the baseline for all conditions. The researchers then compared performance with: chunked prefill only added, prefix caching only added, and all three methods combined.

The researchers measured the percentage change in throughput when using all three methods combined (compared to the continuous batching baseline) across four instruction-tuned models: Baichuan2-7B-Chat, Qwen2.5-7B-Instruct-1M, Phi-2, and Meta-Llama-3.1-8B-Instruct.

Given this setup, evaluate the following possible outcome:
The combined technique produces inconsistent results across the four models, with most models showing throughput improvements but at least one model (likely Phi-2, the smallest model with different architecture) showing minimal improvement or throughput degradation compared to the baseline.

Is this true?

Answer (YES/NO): NO